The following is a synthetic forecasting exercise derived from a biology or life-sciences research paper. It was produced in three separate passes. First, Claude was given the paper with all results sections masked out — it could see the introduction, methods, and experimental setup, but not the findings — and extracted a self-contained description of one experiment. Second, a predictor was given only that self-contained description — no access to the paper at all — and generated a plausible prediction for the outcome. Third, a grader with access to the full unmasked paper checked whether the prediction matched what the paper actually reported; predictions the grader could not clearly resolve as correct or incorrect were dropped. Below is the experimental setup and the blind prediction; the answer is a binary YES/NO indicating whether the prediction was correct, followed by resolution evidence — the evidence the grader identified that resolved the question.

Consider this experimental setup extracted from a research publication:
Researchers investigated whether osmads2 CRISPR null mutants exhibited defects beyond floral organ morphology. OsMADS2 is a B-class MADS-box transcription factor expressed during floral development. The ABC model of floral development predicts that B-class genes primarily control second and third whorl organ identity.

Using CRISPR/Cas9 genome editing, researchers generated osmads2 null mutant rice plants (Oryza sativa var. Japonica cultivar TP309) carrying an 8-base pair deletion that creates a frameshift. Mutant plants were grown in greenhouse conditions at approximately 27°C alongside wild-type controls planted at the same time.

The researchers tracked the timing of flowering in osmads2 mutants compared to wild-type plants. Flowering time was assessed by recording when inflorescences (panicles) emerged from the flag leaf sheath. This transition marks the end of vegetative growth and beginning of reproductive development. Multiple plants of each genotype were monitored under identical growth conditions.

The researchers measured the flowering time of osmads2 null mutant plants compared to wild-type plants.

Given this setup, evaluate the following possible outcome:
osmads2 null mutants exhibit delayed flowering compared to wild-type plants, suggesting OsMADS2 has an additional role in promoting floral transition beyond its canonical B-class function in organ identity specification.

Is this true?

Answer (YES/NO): NO